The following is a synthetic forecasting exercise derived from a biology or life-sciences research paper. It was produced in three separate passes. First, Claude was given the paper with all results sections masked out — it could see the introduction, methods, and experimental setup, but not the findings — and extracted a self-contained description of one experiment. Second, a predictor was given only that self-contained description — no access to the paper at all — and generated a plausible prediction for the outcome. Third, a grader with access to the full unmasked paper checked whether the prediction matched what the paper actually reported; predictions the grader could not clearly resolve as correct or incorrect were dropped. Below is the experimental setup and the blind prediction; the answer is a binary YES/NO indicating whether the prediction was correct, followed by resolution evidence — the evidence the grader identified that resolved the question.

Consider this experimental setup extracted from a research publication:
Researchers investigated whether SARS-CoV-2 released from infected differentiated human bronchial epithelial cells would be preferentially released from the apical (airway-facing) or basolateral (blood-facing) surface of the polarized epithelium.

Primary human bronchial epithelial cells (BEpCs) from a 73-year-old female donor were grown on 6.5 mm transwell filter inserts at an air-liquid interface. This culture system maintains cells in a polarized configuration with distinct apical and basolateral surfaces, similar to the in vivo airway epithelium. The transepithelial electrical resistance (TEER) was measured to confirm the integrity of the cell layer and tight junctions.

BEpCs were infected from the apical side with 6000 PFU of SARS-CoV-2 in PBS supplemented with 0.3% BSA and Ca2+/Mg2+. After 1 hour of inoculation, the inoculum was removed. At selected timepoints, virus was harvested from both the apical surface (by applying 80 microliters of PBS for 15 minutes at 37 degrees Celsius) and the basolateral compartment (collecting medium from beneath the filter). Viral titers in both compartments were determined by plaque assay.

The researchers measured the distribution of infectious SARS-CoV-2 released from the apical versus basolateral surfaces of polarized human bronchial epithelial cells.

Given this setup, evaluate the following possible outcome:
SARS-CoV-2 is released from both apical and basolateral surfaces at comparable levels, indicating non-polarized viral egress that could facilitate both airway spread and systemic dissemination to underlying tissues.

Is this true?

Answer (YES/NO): NO